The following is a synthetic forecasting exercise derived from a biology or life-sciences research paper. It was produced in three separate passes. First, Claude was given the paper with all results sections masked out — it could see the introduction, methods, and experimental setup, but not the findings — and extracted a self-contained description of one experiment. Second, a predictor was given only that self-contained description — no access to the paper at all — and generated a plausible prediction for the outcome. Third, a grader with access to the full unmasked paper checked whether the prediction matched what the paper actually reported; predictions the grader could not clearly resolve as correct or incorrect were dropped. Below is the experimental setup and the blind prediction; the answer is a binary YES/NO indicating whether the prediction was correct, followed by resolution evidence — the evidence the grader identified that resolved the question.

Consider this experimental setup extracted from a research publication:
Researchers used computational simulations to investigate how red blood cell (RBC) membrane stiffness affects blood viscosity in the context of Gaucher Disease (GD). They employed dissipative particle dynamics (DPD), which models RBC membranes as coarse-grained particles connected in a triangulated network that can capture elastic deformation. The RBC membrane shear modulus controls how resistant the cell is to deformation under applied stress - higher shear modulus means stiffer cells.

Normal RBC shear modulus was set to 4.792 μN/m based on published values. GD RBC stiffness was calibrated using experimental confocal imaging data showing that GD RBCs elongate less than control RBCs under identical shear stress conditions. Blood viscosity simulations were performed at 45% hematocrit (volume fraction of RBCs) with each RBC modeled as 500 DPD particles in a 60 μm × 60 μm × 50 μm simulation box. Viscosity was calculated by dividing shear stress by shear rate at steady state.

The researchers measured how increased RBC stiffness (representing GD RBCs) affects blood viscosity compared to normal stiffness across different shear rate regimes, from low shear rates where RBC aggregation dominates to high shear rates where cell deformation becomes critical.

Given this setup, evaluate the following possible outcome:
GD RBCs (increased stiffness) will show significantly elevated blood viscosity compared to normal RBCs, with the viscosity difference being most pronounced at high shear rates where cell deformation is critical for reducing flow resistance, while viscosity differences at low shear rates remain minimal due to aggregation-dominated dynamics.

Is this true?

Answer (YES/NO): YES